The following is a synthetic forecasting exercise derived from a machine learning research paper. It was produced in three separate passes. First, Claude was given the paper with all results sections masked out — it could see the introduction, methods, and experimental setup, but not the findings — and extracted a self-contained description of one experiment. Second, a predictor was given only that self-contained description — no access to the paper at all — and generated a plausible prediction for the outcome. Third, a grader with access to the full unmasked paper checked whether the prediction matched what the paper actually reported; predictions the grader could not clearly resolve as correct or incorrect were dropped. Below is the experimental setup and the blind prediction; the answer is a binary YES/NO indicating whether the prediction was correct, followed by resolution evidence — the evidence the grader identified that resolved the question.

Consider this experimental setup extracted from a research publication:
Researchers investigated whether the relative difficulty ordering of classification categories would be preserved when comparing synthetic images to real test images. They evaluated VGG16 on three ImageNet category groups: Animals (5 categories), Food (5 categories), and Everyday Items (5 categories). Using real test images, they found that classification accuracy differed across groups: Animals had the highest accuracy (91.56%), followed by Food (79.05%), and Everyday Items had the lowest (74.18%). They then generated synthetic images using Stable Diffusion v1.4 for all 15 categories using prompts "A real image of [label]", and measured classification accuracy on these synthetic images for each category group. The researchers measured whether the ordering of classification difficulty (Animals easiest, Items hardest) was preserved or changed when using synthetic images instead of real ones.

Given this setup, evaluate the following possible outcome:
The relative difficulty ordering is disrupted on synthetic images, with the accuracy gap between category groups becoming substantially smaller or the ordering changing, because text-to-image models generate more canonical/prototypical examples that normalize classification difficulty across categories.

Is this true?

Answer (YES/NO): NO